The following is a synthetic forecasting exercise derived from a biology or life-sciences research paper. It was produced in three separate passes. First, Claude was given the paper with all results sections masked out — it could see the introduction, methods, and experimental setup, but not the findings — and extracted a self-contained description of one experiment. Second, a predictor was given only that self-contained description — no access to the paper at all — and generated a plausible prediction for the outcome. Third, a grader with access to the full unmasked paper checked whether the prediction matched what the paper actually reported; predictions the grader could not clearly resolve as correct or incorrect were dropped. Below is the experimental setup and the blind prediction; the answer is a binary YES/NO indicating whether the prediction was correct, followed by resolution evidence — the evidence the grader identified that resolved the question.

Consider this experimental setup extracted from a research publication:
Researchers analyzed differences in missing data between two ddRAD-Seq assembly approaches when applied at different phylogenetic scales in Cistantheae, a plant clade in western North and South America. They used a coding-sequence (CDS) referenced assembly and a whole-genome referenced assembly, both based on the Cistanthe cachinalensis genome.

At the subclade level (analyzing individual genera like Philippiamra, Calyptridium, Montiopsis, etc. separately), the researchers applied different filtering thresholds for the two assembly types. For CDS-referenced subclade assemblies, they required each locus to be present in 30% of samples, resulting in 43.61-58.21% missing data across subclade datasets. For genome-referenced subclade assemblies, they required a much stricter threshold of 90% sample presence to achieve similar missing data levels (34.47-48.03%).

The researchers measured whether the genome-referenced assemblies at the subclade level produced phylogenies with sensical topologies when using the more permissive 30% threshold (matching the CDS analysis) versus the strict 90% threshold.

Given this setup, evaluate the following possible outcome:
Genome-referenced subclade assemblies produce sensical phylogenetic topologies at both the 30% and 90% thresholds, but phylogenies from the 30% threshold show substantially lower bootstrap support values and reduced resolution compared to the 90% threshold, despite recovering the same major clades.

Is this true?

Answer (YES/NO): NO